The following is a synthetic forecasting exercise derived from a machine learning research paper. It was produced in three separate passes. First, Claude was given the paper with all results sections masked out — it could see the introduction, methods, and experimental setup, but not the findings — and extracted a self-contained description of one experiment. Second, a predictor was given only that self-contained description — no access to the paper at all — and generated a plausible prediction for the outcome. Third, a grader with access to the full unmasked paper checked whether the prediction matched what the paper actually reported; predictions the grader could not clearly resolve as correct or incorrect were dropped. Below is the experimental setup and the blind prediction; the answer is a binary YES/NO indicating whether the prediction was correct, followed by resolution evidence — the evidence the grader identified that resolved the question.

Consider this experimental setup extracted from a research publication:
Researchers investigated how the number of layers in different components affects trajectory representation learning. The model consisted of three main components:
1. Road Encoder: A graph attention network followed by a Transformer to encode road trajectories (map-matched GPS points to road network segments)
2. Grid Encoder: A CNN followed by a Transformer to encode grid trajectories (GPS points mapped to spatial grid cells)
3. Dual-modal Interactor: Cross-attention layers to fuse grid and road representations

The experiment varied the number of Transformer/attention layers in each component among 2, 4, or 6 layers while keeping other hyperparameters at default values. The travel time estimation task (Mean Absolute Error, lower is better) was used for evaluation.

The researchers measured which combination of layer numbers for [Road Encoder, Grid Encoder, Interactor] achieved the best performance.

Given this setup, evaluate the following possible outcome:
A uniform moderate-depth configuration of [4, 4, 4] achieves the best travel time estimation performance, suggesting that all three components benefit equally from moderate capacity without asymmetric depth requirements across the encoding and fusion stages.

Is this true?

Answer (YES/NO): NO